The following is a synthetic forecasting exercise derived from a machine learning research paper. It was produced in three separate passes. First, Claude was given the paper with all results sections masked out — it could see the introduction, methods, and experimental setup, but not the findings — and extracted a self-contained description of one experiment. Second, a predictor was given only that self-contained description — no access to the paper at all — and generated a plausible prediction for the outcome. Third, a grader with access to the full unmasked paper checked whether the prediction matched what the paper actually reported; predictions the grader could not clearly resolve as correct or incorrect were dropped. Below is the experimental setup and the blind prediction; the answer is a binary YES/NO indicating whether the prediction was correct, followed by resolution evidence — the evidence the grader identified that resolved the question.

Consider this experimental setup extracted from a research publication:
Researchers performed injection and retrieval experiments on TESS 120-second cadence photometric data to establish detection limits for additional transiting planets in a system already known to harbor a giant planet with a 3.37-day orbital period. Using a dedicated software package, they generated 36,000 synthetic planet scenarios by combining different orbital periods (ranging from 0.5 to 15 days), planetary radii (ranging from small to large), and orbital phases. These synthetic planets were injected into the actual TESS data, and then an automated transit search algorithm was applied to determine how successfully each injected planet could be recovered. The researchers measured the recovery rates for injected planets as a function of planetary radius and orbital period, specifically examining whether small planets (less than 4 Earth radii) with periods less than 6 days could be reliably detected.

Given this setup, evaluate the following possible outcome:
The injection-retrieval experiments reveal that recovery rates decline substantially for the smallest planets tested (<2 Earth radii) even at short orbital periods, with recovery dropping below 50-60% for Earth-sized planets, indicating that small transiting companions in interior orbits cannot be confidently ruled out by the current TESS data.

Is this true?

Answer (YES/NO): NO